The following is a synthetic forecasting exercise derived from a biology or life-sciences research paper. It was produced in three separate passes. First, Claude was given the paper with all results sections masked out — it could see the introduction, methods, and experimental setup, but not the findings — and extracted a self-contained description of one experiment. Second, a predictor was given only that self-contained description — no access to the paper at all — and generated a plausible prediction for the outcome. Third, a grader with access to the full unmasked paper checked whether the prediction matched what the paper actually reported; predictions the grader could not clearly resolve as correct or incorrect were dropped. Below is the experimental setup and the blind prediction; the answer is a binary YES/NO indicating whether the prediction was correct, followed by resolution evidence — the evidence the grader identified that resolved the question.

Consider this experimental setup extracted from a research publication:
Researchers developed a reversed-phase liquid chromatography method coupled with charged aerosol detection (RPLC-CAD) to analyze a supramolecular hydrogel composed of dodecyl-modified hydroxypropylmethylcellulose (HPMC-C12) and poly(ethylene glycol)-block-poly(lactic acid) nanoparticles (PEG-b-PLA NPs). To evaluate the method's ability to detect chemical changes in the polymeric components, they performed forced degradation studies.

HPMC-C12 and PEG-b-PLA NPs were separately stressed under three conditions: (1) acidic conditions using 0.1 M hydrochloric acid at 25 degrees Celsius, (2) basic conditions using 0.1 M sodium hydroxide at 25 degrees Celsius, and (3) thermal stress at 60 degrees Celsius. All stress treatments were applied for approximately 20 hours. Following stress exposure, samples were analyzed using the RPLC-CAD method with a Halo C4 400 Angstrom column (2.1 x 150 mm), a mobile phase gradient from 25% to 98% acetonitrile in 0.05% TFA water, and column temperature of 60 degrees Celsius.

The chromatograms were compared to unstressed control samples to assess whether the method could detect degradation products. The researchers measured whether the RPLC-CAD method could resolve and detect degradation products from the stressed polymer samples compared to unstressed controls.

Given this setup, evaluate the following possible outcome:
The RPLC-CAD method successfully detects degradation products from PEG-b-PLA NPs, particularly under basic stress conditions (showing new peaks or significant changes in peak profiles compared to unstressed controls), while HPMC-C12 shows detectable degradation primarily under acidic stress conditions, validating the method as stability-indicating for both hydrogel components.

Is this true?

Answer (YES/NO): NO